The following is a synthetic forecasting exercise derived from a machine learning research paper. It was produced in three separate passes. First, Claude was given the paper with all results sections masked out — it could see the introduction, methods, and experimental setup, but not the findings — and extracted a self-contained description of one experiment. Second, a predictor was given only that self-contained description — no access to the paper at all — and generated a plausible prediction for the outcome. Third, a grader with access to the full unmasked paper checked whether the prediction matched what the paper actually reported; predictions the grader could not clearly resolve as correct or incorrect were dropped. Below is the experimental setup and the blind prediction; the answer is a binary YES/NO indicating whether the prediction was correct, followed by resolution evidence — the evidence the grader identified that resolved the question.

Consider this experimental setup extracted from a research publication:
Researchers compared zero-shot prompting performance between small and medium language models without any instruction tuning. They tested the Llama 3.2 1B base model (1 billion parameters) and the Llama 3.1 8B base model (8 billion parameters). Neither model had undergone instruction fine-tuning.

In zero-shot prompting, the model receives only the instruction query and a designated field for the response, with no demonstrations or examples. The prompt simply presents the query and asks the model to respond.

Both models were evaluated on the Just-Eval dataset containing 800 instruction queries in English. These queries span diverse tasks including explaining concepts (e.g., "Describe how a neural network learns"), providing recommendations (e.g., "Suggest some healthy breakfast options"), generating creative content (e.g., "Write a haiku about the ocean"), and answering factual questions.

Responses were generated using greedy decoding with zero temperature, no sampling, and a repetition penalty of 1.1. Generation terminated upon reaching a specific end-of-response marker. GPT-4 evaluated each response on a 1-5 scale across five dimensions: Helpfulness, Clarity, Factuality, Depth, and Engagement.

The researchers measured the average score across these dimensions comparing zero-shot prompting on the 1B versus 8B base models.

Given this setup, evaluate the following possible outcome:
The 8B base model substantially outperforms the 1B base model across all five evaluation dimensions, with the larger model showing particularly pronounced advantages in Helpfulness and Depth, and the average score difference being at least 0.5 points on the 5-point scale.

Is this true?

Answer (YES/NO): NO